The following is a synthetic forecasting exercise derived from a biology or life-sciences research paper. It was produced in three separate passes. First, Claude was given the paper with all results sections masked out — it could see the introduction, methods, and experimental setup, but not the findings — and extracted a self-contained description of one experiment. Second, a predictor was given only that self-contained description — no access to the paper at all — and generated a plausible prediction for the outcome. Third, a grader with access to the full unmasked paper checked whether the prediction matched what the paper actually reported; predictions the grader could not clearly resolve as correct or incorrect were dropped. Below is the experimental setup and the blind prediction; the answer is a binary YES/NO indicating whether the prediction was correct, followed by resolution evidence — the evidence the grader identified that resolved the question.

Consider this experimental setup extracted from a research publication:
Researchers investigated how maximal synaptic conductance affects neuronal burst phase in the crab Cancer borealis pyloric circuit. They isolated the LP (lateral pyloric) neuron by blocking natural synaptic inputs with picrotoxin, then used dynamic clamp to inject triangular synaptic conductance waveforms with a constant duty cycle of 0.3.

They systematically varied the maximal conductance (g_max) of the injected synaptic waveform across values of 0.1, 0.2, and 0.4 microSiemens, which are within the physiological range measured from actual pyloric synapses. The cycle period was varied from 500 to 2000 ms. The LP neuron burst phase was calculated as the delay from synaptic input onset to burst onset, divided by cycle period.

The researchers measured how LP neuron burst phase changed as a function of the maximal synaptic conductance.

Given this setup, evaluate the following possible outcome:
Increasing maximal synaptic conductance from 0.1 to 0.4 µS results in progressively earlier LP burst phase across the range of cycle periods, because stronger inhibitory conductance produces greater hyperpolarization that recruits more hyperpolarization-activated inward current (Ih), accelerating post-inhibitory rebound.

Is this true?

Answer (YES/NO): NO